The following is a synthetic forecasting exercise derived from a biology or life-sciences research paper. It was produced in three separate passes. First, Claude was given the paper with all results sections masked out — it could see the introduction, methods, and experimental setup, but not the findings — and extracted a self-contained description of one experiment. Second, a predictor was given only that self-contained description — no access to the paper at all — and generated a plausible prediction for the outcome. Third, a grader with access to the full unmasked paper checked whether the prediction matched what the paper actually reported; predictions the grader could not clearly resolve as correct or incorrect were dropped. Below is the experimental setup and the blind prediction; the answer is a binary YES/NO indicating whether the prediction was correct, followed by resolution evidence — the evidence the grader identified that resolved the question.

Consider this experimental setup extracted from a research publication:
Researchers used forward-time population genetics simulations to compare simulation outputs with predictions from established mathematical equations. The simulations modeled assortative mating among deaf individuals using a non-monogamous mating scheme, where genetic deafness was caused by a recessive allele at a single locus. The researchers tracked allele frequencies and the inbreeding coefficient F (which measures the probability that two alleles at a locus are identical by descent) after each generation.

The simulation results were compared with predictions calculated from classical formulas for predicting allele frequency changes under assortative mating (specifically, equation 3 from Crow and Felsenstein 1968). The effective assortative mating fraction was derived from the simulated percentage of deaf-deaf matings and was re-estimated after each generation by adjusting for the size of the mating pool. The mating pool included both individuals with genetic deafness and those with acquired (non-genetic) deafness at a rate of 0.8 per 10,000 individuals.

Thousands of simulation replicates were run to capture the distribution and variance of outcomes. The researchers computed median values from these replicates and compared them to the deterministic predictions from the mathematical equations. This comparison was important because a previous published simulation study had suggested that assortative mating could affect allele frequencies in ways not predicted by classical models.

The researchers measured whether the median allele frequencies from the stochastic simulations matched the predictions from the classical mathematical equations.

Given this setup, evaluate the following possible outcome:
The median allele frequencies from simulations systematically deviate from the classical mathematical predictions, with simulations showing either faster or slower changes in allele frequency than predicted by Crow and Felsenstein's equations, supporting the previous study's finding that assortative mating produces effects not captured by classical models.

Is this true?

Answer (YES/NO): NO